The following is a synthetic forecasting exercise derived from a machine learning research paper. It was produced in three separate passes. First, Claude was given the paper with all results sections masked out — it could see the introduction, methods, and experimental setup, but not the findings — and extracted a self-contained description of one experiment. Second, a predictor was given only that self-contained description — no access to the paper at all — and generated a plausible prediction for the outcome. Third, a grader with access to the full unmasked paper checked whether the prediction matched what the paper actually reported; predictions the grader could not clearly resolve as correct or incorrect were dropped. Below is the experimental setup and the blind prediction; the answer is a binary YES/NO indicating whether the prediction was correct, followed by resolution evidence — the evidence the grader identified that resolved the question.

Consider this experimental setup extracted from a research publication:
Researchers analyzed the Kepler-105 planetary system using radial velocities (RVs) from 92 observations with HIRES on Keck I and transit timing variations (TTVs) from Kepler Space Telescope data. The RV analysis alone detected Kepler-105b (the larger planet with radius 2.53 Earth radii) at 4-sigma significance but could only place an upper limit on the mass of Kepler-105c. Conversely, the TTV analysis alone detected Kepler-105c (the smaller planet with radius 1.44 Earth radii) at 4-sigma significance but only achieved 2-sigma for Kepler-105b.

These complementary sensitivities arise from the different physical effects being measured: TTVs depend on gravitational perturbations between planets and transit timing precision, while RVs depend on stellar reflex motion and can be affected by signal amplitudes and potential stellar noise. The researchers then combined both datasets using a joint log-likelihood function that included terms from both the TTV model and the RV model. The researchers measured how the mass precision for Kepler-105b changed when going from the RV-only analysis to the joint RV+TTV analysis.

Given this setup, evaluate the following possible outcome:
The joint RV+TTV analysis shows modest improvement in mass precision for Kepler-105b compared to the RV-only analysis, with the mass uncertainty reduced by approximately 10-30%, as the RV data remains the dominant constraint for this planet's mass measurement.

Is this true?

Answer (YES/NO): YES